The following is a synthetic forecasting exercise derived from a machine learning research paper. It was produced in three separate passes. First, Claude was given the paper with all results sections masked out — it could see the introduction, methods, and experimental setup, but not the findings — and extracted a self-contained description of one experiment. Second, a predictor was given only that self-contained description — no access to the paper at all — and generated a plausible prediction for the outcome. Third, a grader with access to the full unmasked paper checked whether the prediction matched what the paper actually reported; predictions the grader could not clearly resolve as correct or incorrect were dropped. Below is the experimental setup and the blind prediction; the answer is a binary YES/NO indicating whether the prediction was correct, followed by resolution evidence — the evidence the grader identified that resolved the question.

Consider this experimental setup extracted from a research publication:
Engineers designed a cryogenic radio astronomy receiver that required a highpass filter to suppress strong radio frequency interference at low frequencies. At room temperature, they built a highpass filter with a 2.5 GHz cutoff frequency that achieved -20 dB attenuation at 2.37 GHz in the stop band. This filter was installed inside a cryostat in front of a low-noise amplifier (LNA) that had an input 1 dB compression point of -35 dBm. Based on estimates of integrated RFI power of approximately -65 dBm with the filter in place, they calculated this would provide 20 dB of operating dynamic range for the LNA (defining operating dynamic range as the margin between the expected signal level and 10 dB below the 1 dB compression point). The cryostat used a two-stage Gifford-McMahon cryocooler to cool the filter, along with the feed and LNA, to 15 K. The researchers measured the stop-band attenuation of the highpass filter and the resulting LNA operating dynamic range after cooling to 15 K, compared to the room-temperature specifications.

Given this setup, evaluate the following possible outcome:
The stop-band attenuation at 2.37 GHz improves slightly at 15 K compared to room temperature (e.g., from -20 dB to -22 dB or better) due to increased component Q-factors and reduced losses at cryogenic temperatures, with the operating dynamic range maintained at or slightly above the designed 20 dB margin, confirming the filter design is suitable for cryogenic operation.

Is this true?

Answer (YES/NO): NO